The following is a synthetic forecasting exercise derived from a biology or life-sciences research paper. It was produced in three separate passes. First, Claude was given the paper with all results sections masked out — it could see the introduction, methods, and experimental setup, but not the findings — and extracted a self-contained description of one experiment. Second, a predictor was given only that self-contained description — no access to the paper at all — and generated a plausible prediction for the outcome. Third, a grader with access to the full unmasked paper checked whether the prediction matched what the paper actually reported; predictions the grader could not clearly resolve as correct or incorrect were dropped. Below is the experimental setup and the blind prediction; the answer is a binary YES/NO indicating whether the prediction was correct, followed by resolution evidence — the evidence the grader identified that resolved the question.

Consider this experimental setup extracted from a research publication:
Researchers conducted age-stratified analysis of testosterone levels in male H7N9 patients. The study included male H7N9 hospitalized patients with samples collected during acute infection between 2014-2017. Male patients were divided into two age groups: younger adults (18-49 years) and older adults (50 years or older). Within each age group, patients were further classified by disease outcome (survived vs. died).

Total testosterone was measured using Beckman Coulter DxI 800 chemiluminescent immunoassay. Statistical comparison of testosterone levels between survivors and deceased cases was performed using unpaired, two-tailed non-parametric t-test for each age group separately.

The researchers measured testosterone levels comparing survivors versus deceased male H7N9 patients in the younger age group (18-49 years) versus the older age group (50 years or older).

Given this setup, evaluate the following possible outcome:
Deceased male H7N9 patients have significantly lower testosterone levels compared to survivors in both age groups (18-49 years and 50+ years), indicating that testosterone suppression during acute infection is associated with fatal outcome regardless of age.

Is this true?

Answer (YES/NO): NO